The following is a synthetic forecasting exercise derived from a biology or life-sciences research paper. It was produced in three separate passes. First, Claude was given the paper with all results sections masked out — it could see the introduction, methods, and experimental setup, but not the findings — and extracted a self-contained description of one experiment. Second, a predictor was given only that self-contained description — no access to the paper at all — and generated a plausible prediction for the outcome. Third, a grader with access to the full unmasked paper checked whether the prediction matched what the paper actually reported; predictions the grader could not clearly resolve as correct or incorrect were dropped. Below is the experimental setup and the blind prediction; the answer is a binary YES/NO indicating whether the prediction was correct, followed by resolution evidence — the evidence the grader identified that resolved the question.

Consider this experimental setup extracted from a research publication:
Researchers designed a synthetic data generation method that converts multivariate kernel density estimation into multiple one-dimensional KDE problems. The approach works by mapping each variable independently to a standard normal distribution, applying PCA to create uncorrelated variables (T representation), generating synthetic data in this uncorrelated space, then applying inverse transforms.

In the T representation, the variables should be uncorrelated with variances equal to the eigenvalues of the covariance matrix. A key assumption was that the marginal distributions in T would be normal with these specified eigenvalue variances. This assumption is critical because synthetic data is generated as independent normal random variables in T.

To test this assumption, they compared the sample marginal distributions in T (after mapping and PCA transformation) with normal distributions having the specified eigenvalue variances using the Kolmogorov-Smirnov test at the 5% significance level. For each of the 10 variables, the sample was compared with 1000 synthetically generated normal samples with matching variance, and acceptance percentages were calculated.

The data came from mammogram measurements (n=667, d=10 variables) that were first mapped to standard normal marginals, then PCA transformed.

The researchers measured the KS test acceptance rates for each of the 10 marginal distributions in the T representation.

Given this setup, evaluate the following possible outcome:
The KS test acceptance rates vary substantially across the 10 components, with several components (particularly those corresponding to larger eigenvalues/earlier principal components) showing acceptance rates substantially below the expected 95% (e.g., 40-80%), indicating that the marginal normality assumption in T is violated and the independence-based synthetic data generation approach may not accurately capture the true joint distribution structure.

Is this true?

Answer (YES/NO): NO